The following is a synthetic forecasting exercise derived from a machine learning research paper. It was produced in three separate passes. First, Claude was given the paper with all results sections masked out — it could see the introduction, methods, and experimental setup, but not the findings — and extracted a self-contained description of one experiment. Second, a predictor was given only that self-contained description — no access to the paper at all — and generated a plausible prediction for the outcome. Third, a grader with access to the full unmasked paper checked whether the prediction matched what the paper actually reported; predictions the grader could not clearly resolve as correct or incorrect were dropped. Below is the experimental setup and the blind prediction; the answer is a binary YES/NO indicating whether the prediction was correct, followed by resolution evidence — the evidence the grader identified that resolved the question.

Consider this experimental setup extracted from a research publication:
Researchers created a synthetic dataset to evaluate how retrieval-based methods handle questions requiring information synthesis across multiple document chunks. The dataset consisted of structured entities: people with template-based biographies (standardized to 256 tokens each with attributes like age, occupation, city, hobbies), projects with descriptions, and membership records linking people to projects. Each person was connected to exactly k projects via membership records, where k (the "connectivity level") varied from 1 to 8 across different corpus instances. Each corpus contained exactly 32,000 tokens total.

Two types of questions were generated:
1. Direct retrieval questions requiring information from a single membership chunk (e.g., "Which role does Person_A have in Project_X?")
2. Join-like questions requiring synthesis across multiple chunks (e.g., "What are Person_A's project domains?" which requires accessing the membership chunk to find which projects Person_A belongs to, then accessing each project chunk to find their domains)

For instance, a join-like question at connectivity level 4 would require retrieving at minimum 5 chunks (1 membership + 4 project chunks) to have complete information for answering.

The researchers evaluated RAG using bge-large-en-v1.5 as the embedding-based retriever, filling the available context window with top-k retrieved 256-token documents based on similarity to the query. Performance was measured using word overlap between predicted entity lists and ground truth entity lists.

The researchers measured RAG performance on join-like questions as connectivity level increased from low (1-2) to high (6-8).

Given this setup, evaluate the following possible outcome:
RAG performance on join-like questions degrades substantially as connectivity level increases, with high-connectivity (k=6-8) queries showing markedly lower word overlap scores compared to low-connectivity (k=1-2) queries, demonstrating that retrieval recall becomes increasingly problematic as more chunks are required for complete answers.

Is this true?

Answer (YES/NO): YES